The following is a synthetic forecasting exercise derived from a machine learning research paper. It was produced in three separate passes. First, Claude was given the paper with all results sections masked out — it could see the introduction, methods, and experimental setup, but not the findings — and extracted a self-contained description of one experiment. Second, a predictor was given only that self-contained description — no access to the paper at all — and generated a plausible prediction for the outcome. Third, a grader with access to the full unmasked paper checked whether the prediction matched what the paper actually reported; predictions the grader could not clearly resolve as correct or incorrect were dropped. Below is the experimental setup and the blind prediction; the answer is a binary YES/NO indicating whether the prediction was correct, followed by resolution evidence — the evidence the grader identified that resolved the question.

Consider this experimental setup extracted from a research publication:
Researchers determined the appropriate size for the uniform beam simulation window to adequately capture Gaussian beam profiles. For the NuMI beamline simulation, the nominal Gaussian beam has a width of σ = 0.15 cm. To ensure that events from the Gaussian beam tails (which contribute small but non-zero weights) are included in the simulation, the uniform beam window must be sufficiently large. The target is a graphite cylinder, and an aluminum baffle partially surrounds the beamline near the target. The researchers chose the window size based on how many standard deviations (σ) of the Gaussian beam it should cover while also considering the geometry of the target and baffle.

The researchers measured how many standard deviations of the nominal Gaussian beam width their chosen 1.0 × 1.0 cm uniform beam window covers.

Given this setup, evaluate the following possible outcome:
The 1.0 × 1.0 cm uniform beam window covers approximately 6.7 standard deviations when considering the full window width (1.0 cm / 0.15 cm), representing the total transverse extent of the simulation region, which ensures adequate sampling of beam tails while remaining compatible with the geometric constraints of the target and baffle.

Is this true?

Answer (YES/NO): NO